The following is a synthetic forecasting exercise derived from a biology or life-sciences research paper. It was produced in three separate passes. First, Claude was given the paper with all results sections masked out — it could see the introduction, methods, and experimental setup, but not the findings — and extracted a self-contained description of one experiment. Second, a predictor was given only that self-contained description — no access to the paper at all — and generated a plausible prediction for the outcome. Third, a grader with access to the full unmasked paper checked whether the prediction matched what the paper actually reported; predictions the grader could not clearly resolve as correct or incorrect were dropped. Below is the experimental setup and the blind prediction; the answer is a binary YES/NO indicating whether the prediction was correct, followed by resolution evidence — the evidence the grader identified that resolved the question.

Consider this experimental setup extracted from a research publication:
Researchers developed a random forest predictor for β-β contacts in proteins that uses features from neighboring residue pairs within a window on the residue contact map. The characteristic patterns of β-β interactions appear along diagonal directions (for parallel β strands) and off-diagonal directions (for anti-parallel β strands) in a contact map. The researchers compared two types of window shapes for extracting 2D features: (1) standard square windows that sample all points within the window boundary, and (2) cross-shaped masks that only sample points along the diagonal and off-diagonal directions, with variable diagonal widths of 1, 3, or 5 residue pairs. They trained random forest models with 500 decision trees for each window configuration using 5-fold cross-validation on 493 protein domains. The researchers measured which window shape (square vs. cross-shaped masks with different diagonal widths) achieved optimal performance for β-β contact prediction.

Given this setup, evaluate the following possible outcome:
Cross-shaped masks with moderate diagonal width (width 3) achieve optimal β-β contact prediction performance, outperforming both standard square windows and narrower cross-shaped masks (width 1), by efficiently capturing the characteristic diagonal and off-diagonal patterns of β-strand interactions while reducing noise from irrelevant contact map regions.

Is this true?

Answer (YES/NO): YES